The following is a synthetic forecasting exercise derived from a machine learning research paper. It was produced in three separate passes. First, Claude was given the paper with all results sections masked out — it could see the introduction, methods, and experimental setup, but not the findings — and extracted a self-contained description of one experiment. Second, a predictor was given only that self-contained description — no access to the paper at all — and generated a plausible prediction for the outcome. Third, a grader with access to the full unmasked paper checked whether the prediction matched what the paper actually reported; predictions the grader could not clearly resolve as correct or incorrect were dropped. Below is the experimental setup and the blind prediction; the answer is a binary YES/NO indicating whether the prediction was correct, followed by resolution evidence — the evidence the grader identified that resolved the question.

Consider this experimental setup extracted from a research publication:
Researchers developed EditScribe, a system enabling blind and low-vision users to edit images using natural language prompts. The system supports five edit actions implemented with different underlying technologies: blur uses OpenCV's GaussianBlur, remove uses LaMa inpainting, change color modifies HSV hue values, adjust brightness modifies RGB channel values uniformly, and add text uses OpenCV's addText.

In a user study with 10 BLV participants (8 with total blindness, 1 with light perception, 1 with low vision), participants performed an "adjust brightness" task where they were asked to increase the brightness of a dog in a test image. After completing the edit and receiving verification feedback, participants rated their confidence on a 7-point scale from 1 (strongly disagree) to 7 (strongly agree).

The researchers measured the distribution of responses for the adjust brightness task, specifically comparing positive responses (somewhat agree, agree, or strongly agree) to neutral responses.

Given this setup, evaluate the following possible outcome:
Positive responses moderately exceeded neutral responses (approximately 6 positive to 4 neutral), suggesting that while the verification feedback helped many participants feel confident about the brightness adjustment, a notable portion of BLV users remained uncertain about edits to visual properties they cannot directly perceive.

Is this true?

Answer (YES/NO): NO